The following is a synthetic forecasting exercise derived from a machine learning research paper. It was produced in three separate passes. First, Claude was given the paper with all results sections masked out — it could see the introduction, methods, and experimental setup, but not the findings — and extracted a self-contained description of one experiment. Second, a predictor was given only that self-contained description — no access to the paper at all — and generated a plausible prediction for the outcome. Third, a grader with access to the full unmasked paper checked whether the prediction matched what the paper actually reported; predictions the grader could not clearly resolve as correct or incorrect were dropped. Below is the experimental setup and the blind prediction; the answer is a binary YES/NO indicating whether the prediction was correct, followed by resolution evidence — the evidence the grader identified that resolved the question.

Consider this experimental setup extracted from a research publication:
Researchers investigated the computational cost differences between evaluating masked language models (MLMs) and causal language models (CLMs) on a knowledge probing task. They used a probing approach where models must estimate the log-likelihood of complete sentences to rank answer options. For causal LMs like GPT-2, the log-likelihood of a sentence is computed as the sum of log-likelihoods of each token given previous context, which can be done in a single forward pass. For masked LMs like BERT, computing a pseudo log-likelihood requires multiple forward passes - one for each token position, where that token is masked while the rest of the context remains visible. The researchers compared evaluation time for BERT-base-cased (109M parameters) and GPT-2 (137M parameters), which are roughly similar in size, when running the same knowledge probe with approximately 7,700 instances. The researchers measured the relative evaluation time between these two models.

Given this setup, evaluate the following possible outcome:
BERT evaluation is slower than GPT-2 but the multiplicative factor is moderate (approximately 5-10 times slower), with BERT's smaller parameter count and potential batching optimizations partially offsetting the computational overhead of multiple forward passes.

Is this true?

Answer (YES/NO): NO